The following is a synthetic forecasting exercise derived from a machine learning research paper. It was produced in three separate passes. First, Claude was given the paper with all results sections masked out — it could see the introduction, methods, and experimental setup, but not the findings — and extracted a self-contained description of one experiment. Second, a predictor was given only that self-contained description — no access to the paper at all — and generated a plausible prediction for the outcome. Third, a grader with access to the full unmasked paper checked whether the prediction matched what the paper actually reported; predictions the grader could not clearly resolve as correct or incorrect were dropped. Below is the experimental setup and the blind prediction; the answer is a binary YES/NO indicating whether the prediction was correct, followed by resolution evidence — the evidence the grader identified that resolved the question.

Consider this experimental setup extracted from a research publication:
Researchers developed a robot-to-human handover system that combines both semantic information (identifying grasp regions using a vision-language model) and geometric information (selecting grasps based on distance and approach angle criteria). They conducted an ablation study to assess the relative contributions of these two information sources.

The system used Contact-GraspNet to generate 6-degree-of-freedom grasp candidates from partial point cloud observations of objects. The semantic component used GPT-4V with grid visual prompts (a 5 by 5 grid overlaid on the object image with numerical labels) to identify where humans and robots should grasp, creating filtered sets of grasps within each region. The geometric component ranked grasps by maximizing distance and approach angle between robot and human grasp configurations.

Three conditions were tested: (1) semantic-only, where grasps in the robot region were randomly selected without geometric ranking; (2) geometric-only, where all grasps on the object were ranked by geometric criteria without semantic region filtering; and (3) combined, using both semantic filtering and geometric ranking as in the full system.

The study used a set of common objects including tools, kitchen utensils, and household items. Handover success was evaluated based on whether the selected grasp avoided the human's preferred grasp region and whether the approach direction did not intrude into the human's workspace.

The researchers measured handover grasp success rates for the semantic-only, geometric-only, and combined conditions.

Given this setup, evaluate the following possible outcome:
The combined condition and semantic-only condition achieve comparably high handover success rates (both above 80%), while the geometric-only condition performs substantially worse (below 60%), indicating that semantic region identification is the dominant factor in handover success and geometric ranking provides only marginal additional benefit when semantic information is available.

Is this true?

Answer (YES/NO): NO